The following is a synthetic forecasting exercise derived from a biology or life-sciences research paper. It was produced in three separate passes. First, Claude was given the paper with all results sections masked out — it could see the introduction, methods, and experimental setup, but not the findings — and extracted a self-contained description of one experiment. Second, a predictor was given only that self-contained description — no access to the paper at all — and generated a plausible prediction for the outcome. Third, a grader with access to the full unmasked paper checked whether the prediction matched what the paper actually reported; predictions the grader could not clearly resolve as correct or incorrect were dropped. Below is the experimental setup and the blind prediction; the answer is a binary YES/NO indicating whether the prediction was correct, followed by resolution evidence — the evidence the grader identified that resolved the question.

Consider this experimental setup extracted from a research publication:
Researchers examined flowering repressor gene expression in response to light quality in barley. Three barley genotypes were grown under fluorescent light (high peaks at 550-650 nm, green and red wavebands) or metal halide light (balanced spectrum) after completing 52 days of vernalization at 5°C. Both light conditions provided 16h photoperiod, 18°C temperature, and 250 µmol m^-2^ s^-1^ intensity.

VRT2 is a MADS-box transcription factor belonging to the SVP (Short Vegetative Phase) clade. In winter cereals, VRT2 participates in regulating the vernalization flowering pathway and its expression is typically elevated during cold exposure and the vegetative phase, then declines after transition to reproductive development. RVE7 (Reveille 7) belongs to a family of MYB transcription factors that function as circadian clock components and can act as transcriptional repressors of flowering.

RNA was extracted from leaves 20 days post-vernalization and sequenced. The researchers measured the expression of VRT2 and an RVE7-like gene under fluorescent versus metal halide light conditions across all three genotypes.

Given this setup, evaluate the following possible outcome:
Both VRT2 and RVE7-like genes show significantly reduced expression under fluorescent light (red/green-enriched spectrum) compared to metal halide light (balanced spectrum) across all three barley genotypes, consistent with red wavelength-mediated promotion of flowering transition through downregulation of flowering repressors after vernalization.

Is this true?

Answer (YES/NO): NO